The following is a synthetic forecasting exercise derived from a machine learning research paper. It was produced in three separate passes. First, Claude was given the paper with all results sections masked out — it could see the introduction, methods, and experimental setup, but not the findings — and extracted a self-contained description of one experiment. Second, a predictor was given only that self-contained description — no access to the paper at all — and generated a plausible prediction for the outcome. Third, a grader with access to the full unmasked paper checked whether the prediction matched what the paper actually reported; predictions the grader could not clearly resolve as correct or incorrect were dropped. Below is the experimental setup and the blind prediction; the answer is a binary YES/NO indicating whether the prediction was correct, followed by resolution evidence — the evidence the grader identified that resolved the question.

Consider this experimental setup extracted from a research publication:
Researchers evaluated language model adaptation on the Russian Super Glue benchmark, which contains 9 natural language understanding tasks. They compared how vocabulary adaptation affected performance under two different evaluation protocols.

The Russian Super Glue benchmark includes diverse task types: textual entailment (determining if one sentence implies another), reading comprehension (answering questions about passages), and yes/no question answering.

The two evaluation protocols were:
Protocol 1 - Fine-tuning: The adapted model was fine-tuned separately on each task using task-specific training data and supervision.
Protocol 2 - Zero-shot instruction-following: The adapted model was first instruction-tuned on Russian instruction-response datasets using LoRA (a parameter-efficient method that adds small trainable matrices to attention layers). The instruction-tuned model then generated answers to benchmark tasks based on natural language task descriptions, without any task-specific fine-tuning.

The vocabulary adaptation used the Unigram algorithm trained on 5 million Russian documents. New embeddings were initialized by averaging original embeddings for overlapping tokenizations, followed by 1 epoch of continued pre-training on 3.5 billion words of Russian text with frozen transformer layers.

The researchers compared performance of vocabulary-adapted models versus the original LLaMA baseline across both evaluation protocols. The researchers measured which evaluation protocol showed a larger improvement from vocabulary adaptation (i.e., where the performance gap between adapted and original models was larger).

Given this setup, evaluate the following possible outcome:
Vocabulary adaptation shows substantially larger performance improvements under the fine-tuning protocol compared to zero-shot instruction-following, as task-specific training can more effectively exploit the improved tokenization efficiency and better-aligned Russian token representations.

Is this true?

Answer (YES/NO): NO